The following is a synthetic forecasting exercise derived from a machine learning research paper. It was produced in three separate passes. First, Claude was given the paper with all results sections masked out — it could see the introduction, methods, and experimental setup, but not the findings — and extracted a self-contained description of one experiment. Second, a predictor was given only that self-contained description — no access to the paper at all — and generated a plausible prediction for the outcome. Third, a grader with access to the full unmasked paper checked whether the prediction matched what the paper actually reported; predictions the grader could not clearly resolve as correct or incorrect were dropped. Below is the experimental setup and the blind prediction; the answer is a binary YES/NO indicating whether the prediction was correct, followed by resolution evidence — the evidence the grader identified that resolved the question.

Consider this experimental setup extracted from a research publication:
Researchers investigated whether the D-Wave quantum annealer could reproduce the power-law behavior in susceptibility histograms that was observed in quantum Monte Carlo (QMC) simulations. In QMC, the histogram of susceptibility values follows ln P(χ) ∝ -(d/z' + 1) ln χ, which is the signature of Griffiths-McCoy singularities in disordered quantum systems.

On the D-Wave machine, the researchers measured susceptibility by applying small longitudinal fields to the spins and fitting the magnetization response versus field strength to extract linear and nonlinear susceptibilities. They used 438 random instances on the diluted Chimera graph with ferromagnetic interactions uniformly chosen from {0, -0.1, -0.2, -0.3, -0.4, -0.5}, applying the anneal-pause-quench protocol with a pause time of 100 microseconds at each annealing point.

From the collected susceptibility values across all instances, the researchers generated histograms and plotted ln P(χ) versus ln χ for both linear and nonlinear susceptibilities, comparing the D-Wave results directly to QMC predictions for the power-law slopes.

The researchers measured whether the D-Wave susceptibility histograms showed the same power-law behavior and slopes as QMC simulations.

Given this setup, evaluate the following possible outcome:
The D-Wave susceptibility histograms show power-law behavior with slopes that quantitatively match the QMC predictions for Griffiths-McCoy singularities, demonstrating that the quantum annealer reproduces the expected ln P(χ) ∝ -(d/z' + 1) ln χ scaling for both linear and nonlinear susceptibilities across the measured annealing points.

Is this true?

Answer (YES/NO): NO